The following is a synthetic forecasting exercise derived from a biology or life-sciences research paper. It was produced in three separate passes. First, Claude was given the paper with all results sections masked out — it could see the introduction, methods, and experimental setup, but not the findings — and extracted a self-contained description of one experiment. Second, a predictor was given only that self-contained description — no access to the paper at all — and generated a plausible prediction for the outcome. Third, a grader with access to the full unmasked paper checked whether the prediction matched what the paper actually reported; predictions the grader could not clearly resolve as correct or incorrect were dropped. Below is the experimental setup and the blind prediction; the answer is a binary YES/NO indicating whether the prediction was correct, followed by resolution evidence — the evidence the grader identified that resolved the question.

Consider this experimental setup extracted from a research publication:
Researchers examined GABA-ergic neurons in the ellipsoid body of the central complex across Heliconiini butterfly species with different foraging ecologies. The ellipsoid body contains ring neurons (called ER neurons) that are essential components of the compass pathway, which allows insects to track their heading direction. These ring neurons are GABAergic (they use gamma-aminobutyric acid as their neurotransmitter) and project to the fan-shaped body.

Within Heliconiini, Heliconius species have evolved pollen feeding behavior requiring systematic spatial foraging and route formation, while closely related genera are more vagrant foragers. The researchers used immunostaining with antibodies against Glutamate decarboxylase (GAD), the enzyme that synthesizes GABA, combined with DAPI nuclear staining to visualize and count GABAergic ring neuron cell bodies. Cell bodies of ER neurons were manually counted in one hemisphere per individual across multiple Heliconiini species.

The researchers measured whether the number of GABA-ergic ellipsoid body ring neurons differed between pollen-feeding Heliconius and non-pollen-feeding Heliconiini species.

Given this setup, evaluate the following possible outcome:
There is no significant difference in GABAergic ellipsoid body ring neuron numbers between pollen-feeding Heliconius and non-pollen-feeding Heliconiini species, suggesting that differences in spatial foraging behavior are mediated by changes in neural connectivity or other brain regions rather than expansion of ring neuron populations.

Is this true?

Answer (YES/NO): NO